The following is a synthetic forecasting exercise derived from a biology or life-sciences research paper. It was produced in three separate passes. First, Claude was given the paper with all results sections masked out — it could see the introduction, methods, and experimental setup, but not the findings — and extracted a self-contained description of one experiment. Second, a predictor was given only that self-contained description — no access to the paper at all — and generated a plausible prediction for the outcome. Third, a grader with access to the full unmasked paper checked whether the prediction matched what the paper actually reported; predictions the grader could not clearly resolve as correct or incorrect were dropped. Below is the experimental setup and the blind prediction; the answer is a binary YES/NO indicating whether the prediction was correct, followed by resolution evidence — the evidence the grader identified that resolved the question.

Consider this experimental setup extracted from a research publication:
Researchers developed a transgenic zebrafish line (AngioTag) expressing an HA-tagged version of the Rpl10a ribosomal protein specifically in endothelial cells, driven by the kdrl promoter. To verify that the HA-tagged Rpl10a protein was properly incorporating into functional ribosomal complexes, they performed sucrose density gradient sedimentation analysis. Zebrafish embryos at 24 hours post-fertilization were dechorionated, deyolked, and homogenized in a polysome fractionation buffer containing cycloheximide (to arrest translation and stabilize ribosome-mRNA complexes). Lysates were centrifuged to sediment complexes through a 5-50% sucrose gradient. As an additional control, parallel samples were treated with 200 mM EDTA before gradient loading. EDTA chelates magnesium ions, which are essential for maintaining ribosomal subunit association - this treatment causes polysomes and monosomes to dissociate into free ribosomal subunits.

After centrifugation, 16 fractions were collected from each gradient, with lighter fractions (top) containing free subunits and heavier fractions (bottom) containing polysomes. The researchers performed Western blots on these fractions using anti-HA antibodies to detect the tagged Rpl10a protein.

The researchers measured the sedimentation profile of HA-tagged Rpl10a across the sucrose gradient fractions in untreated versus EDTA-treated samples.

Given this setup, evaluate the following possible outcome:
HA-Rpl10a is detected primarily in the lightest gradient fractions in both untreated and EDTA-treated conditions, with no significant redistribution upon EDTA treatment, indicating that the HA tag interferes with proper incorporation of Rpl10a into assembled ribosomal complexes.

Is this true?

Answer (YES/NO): NO